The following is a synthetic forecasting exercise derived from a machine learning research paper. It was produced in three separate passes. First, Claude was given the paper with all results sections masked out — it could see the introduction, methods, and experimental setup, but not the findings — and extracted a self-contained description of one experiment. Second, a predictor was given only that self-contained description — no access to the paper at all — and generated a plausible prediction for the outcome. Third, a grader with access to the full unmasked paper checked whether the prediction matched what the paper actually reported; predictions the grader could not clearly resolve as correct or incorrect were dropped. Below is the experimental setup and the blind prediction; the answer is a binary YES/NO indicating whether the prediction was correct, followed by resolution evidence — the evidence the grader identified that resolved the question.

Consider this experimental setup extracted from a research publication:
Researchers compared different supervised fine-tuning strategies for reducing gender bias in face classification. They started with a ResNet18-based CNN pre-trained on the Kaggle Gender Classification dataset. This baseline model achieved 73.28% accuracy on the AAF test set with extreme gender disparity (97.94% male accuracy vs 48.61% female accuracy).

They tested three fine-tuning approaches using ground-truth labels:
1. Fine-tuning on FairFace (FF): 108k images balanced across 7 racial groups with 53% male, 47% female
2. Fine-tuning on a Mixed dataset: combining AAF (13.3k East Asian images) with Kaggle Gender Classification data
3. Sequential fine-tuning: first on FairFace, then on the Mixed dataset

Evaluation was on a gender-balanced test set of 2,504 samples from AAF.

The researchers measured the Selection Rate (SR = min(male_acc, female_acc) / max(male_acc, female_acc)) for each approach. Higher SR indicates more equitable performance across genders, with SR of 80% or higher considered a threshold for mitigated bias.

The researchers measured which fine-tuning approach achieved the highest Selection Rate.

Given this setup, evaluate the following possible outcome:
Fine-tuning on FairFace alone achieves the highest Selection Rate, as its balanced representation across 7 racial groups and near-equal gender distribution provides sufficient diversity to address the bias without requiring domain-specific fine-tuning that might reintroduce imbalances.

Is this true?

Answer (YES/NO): NO